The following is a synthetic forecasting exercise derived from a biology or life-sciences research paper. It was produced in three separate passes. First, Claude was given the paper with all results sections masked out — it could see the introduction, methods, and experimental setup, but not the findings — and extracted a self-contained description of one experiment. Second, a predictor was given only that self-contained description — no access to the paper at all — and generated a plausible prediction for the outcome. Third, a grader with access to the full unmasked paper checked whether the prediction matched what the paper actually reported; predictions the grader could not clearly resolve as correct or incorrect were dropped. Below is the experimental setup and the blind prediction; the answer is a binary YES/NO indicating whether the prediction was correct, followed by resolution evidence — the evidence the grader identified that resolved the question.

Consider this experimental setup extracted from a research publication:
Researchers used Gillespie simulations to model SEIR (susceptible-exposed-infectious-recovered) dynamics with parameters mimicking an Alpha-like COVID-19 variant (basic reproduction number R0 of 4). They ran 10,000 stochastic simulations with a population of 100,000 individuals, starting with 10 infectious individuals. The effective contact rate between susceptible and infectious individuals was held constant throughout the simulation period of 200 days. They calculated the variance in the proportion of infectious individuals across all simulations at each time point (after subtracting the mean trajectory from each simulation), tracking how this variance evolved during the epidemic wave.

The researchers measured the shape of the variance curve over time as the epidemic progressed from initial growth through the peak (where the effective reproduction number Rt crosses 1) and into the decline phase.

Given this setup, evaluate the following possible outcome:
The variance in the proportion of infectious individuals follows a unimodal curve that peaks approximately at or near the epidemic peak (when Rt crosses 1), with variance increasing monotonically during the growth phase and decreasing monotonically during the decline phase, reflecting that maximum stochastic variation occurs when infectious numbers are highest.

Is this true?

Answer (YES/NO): NO